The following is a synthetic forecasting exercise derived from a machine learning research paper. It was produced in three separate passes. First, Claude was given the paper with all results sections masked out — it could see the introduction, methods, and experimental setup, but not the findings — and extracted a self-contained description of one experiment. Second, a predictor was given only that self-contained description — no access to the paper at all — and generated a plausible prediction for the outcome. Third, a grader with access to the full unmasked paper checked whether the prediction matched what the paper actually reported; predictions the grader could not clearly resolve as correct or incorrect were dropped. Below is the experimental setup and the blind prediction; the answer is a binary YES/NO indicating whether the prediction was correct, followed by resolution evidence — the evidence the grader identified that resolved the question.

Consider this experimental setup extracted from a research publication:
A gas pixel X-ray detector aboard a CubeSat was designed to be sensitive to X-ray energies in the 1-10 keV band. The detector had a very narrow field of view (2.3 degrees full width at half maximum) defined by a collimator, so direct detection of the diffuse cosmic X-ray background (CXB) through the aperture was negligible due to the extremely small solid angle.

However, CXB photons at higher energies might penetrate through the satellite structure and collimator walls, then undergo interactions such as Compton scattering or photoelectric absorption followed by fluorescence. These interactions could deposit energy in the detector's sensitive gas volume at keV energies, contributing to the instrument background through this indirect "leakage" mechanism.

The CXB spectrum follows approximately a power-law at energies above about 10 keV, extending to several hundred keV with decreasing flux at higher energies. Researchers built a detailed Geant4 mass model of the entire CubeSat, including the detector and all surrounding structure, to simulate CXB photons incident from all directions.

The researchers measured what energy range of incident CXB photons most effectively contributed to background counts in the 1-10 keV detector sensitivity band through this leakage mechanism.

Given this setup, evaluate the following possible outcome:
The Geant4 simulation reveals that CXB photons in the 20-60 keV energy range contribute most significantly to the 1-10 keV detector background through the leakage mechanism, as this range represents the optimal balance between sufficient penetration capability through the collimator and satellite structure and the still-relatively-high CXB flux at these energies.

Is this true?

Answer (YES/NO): NO